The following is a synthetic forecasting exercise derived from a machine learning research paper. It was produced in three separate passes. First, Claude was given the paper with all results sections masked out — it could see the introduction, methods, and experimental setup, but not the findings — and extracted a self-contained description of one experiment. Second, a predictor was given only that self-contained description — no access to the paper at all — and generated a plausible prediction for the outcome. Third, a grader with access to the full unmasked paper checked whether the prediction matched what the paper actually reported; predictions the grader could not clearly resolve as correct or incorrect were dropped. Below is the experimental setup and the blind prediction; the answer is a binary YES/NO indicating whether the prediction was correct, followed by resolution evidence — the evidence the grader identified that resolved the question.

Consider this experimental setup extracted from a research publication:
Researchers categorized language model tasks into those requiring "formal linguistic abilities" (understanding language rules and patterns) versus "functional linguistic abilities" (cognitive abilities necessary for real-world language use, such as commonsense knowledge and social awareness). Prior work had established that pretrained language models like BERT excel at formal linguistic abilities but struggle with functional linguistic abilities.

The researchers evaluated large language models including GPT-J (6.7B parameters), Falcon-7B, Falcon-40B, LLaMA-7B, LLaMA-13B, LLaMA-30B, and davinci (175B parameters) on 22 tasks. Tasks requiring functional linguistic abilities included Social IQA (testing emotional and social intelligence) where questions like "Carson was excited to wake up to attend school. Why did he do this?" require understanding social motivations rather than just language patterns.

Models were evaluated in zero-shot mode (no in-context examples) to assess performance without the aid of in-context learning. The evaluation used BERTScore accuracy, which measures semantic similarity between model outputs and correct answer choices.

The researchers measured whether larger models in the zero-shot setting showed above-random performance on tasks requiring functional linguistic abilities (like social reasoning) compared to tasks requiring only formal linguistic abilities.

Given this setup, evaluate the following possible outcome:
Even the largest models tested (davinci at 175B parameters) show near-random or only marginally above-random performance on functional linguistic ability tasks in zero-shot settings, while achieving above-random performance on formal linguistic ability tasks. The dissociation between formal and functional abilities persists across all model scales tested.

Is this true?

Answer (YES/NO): NO